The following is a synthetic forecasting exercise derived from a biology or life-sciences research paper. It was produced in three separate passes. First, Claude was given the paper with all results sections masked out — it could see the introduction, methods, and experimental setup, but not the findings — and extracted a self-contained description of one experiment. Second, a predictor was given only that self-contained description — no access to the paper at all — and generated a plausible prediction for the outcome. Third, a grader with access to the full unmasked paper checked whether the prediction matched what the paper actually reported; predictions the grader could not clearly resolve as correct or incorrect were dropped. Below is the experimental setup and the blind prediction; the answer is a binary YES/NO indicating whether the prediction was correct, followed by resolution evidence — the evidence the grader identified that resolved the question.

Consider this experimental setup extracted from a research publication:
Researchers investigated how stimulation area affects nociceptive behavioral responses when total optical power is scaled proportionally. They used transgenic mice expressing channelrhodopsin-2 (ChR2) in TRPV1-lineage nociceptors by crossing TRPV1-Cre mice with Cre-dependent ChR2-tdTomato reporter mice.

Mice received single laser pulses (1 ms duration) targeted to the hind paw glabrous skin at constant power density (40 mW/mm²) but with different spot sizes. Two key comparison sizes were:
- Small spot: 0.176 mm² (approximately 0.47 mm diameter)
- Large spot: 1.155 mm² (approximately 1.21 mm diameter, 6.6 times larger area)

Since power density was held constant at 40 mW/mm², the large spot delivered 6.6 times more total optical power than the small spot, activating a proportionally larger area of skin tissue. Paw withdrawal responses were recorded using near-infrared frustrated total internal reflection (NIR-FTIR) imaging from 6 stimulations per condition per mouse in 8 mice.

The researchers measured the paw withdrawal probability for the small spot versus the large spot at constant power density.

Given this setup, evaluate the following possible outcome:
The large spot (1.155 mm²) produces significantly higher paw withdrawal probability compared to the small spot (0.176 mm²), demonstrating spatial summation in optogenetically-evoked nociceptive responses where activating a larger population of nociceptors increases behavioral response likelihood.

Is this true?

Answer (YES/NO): YES